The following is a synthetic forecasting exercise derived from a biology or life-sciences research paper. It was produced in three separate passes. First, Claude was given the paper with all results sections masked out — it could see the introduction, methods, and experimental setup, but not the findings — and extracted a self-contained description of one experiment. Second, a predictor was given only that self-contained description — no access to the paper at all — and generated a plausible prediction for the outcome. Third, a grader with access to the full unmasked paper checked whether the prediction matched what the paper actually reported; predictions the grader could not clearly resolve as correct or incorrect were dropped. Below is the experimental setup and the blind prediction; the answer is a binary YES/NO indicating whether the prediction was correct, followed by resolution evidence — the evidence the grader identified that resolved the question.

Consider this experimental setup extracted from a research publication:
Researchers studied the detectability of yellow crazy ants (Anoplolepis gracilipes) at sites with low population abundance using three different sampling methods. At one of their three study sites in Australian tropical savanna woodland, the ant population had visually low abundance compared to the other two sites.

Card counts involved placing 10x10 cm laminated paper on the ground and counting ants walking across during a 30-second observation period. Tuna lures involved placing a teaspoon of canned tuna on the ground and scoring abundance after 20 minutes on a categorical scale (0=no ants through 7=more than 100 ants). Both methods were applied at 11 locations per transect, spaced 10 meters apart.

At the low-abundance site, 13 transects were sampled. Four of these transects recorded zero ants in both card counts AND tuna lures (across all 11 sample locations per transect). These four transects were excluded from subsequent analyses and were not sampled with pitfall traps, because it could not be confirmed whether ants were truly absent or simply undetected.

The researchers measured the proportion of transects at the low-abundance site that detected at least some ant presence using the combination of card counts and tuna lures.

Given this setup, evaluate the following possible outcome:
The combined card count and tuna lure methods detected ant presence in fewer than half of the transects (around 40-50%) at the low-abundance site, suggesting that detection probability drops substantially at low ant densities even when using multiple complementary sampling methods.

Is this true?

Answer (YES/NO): NO